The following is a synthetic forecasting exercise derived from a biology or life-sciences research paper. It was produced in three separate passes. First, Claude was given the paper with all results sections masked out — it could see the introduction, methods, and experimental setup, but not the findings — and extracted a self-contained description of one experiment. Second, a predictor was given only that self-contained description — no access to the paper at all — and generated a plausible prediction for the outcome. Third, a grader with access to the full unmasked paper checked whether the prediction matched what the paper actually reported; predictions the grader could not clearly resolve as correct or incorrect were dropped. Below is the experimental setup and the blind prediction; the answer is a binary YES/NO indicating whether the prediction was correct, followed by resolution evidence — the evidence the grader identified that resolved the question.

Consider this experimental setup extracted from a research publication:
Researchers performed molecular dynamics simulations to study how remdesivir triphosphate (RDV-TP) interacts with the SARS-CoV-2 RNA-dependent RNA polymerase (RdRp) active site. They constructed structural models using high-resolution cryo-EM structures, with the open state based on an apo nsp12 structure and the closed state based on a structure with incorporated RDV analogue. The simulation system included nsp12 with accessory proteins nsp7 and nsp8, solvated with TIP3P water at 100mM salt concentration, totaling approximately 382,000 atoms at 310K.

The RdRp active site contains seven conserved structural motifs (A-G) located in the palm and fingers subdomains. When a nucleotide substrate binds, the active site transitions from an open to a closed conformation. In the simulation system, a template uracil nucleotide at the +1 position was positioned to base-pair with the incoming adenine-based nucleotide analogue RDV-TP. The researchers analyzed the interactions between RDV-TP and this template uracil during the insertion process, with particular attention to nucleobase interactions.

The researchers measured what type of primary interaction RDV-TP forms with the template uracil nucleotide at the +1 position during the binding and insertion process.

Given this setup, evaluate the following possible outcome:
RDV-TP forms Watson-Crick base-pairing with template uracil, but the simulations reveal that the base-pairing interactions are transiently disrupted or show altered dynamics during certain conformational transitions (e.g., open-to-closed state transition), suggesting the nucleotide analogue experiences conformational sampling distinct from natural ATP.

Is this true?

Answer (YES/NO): NO